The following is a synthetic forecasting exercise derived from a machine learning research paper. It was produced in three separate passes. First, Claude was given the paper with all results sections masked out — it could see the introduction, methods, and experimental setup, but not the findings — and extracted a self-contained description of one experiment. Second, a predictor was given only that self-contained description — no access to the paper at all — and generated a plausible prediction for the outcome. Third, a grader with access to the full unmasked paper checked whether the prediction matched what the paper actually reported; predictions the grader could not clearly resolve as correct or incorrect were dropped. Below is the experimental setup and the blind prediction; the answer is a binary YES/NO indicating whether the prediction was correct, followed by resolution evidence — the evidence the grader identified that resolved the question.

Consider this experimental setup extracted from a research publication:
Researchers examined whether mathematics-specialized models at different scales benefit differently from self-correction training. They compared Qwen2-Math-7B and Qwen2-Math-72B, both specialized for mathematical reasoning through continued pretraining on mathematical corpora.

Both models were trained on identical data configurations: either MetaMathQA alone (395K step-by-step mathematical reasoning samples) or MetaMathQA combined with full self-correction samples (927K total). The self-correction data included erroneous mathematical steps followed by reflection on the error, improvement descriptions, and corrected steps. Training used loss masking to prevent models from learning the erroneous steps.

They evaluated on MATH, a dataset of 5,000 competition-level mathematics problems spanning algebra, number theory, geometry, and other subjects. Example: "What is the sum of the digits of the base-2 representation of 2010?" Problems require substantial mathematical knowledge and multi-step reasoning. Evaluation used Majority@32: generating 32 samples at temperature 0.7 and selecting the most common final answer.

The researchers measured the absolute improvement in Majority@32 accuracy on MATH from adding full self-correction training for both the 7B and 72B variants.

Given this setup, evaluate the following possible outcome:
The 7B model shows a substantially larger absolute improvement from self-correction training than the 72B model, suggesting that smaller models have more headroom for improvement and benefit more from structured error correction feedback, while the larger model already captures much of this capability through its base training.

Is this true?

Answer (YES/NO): NO